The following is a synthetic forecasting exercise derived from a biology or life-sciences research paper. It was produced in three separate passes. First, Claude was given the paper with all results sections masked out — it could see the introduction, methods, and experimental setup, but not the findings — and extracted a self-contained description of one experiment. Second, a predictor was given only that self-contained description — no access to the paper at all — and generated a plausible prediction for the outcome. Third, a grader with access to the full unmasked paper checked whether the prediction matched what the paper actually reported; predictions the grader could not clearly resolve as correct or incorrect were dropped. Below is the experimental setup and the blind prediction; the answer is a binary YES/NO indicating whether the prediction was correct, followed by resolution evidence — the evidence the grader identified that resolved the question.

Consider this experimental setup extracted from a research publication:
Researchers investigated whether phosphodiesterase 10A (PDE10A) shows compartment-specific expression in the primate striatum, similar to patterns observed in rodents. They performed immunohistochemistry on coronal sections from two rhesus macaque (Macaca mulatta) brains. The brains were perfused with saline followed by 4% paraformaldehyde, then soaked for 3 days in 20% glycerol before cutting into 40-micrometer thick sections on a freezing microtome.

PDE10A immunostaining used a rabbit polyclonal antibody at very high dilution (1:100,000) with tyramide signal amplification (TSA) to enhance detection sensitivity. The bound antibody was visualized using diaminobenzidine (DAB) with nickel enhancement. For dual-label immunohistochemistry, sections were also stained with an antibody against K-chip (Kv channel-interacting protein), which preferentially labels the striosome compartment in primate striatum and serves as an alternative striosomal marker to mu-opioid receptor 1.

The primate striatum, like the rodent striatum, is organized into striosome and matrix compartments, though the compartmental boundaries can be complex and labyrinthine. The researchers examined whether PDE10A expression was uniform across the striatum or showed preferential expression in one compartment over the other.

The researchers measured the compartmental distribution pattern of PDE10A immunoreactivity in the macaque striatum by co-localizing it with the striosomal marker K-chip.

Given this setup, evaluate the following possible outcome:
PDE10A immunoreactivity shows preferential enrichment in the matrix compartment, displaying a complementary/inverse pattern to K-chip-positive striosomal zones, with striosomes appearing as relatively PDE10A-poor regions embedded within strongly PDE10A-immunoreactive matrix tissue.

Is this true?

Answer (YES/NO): NO